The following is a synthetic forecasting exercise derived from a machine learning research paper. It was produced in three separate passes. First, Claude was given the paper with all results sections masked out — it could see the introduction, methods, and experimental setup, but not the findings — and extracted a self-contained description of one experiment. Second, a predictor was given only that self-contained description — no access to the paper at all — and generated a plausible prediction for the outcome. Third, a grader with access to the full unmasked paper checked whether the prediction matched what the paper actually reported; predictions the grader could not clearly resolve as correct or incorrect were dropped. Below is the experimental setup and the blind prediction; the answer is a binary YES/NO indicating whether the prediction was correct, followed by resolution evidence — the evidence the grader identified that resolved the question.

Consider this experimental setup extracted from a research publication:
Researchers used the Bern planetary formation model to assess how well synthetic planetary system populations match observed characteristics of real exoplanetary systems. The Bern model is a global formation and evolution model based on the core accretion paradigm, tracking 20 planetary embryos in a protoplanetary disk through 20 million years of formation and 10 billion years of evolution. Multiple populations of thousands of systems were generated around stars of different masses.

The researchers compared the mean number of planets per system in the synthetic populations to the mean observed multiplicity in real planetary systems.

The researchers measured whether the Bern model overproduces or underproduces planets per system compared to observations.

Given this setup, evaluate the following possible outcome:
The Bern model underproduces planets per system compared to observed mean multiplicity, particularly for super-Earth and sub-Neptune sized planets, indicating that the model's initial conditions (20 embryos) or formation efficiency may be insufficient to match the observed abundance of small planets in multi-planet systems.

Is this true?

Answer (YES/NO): NO